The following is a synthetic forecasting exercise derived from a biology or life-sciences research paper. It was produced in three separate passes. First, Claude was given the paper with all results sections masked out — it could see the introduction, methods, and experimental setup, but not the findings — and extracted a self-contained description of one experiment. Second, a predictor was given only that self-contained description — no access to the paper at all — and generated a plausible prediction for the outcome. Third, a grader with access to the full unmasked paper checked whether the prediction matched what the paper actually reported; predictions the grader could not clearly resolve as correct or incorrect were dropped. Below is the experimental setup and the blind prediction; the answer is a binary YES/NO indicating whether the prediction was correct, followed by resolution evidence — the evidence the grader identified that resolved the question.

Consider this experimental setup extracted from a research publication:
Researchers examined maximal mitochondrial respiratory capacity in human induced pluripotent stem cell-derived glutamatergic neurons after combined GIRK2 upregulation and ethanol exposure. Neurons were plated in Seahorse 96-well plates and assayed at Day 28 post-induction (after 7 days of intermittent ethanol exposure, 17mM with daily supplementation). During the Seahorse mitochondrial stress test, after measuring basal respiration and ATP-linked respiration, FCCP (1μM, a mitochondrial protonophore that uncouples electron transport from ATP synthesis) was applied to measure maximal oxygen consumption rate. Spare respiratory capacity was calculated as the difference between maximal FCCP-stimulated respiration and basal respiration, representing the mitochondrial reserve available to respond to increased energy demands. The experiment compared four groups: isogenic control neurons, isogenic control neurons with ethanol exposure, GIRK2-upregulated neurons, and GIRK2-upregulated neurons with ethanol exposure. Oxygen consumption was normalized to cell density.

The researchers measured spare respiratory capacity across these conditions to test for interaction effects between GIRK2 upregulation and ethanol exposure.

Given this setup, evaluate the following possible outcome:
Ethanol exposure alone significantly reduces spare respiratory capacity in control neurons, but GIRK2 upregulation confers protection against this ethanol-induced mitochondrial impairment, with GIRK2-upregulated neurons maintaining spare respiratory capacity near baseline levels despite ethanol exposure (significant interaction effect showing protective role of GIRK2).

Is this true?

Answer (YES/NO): NO